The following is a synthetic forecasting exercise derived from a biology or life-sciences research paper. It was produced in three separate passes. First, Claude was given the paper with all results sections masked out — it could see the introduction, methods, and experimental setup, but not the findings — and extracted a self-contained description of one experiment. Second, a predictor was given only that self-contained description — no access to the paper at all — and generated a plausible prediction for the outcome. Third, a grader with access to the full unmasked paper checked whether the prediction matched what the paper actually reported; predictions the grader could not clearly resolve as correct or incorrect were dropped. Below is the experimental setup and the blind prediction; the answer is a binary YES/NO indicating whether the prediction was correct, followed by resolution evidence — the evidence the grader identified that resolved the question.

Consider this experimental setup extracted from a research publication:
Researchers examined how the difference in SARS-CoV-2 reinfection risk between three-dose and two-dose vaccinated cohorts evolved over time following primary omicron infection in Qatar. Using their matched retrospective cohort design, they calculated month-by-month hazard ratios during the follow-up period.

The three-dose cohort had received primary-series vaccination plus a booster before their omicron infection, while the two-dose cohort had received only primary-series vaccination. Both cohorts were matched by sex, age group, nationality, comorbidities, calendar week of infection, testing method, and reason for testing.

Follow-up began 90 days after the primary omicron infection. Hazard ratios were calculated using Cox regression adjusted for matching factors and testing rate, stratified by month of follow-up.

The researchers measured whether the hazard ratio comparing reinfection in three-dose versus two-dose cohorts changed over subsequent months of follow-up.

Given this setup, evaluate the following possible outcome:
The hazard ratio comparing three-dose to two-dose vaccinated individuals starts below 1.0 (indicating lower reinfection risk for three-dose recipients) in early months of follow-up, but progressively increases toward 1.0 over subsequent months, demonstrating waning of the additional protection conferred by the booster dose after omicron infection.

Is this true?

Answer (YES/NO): NO